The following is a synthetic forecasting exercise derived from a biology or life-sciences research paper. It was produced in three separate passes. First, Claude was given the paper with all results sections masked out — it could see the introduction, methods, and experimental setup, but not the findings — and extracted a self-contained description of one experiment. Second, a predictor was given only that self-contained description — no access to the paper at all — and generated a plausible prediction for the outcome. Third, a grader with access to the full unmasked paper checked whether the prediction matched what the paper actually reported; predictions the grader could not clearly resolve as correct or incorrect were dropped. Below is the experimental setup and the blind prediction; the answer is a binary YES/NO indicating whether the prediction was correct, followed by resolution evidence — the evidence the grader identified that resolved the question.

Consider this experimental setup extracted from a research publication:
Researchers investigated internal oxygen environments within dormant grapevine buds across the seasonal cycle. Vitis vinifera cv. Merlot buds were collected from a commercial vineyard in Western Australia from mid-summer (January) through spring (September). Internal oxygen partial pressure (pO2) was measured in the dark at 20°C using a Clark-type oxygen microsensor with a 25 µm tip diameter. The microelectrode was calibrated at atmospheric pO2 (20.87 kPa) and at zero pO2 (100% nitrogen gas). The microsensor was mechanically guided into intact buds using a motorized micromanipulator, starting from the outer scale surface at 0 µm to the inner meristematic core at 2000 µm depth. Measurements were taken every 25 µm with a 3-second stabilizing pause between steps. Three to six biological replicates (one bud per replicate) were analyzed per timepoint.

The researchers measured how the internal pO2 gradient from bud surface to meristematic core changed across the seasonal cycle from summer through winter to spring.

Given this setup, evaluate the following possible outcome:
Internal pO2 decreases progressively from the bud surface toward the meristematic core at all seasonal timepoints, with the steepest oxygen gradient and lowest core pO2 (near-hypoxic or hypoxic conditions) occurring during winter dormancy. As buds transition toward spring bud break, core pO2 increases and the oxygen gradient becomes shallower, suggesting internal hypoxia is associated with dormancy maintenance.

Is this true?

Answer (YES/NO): NO